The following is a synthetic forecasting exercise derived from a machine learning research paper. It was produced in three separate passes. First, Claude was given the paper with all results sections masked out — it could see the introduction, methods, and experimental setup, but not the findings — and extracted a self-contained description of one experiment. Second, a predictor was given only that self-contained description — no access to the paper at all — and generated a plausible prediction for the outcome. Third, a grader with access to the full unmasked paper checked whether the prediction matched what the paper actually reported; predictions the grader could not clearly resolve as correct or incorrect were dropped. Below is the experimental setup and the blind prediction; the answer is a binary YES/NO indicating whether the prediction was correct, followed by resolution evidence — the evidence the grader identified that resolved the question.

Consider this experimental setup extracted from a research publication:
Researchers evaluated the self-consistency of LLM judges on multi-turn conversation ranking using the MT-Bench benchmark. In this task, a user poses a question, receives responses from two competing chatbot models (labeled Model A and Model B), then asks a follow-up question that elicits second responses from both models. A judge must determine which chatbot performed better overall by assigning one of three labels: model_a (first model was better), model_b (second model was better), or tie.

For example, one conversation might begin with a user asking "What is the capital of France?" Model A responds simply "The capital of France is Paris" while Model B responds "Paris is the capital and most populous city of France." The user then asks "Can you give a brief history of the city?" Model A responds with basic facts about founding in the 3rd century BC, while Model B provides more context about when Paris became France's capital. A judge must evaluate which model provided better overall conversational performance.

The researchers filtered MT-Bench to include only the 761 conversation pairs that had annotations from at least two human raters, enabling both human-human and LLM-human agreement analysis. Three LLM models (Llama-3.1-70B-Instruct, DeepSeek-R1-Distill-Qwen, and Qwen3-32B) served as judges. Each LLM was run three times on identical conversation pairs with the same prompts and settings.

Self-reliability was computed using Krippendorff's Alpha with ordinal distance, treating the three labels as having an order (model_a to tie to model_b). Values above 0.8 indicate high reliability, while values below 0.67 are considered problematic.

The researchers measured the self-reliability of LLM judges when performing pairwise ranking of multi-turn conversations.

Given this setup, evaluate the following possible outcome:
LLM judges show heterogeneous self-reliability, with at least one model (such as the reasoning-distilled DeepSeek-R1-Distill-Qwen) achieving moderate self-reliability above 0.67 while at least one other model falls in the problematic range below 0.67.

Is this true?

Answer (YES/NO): NO